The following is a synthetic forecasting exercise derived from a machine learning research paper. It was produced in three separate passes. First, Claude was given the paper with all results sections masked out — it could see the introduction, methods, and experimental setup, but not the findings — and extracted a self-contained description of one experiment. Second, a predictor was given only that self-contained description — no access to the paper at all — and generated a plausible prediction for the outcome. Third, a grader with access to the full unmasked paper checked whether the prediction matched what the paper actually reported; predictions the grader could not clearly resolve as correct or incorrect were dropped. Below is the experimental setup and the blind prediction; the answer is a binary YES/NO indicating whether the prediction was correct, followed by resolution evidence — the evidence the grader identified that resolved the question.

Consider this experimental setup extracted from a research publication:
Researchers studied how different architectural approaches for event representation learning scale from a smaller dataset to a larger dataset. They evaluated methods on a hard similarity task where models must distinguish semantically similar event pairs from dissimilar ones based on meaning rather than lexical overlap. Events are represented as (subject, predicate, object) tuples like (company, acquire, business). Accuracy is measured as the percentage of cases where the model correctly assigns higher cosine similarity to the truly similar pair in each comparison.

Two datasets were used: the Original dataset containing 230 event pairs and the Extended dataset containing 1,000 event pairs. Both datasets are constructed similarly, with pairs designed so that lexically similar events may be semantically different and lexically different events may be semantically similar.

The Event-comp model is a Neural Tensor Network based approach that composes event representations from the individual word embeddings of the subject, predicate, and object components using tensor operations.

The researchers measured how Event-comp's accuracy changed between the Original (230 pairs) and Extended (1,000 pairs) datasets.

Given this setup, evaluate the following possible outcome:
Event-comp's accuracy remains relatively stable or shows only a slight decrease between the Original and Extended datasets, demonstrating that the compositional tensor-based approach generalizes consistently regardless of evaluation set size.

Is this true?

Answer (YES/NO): NO